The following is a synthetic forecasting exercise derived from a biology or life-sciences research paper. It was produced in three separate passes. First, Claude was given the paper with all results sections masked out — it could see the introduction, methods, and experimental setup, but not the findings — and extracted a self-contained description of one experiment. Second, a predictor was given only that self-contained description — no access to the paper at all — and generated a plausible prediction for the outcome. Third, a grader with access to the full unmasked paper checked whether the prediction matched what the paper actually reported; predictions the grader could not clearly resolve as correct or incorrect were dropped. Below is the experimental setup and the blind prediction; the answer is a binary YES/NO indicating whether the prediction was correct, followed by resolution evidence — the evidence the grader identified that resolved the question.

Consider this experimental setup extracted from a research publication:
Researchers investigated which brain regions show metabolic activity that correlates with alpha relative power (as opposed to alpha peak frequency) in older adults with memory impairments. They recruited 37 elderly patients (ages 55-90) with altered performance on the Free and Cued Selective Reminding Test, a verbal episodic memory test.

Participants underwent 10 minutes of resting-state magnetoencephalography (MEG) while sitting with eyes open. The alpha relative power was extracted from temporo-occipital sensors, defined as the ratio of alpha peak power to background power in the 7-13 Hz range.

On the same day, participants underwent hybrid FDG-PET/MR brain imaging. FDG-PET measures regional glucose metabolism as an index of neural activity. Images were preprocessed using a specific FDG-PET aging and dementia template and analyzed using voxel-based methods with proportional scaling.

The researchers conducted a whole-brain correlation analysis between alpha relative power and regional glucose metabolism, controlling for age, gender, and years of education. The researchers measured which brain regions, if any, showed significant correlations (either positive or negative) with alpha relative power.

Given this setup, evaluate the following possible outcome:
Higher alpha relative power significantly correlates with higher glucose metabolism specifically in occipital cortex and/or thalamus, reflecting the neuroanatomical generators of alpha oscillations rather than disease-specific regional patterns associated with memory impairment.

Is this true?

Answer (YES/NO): NO